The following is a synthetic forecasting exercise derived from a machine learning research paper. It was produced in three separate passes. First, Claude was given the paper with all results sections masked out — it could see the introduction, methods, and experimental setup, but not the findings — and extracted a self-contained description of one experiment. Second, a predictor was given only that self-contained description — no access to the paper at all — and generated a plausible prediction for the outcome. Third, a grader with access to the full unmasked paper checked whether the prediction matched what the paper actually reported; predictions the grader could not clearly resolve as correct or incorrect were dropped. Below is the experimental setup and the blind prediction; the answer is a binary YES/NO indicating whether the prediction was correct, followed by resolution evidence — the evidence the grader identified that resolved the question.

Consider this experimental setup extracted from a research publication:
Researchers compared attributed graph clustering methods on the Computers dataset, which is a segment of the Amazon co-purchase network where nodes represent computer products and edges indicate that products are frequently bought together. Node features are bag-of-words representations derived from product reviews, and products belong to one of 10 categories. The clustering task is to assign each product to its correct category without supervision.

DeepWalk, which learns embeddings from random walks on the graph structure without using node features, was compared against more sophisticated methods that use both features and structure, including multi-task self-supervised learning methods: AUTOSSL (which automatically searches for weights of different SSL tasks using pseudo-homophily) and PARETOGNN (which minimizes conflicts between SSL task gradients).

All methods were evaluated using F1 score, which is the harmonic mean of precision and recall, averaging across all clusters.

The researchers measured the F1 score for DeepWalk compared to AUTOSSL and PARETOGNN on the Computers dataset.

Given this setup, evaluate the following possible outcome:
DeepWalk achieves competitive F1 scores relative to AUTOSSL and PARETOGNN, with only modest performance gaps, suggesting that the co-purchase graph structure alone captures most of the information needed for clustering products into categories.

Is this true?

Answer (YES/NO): NO